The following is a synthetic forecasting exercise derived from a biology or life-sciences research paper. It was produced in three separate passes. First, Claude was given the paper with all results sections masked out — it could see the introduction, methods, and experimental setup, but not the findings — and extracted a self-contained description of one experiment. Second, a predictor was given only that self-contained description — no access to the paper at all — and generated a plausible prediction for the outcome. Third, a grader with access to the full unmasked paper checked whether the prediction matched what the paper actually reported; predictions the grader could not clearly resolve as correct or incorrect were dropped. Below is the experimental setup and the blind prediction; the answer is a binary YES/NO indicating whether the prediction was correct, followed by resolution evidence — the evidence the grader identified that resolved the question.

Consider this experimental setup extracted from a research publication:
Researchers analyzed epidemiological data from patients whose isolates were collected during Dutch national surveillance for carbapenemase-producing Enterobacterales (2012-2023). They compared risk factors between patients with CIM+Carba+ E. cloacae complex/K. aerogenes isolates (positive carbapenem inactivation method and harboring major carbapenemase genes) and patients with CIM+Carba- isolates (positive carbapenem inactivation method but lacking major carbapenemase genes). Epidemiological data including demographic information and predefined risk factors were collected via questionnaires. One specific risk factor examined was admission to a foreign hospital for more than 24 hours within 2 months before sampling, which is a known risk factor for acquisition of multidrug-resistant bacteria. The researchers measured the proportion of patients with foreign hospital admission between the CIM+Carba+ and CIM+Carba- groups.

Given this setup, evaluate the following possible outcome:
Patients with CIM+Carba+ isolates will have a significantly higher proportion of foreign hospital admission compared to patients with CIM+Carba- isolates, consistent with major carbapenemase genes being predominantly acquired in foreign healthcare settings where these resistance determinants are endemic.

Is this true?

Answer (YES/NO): YES